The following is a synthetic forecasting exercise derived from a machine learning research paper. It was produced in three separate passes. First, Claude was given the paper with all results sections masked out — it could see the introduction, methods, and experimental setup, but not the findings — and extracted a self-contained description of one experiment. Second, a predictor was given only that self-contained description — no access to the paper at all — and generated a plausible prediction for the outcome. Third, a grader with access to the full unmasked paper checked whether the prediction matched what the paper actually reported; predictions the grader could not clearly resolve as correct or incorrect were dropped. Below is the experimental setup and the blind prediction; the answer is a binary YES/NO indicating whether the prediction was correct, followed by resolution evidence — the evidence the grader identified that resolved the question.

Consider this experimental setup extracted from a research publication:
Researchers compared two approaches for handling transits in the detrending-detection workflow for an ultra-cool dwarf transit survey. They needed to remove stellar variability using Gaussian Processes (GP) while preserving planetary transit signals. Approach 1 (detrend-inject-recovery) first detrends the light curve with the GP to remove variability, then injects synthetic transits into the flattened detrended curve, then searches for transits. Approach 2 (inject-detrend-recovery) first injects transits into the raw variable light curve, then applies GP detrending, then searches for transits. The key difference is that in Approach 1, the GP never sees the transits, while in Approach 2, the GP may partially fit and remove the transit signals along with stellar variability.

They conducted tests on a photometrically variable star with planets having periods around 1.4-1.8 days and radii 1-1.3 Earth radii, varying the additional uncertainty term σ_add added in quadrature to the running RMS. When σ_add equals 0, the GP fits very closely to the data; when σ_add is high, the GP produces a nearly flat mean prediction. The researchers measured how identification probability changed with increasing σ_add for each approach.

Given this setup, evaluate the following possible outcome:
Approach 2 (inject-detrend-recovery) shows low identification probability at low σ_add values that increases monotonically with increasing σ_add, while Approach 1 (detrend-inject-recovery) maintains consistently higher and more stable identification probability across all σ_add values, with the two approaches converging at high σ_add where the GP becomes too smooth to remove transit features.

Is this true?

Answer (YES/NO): NO